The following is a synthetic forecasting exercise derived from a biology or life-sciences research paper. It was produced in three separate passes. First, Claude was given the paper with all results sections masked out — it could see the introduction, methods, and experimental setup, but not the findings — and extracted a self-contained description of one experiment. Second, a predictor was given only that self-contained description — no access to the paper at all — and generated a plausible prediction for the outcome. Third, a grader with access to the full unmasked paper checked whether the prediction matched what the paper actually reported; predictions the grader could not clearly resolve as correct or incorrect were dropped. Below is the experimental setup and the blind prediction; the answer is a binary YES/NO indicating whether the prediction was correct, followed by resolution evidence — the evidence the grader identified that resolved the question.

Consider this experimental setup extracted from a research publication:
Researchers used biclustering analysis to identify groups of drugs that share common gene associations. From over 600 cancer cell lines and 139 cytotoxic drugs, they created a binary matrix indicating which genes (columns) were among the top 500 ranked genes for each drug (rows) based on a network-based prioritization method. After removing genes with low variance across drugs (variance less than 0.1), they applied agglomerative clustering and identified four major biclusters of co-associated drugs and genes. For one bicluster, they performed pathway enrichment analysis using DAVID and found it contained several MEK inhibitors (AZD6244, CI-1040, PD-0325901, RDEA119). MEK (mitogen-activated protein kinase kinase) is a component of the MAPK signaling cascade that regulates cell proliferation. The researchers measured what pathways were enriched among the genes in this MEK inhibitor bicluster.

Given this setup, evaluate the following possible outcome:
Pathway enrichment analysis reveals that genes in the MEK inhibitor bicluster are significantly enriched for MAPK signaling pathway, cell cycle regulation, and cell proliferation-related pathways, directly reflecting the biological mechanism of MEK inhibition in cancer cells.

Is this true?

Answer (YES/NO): NO